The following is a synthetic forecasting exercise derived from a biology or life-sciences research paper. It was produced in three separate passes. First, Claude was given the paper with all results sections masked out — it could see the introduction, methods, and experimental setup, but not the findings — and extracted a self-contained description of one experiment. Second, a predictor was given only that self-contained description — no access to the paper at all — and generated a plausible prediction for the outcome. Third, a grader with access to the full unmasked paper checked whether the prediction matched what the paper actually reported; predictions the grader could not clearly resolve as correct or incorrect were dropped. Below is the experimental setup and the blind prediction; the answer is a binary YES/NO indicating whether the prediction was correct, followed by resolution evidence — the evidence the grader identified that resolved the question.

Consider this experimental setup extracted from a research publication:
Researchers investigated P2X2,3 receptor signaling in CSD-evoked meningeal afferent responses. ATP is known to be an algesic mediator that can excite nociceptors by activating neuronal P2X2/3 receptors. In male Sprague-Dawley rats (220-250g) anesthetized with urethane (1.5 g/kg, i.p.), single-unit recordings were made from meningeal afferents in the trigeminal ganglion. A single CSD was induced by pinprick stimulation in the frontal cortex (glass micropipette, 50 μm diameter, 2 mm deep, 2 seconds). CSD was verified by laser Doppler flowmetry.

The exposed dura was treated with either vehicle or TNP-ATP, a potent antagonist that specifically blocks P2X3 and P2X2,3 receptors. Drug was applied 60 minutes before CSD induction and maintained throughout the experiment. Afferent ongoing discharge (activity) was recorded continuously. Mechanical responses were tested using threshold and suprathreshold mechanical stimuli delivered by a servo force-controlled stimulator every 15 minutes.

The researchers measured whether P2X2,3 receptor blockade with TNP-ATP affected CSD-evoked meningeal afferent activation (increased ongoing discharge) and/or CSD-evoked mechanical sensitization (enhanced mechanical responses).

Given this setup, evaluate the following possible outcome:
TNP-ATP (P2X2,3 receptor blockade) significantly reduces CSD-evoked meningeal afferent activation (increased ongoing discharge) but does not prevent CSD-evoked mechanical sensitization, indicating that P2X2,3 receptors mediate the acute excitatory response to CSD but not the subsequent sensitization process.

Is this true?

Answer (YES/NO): NO